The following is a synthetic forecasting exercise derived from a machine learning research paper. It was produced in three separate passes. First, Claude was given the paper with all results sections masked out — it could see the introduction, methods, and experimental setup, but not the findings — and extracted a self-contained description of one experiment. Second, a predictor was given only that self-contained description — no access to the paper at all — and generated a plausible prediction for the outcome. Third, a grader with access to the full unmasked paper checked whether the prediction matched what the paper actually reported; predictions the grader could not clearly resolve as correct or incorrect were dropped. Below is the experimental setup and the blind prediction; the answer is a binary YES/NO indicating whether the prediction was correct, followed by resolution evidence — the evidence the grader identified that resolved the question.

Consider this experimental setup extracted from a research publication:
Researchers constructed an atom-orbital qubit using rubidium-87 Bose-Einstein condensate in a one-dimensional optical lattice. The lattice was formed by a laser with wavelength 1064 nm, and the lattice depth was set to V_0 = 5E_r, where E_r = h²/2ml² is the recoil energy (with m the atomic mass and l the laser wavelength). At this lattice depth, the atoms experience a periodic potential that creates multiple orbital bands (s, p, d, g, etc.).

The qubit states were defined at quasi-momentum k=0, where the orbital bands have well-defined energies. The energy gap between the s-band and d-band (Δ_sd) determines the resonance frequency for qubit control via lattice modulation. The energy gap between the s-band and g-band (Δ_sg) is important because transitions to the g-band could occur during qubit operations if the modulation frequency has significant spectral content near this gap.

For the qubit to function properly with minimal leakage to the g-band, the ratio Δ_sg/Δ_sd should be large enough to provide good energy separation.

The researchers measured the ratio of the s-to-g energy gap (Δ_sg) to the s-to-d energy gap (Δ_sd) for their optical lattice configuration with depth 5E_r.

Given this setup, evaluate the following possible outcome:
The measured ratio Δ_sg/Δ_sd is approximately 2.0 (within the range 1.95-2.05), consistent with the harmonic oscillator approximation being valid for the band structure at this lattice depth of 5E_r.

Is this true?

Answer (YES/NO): NO